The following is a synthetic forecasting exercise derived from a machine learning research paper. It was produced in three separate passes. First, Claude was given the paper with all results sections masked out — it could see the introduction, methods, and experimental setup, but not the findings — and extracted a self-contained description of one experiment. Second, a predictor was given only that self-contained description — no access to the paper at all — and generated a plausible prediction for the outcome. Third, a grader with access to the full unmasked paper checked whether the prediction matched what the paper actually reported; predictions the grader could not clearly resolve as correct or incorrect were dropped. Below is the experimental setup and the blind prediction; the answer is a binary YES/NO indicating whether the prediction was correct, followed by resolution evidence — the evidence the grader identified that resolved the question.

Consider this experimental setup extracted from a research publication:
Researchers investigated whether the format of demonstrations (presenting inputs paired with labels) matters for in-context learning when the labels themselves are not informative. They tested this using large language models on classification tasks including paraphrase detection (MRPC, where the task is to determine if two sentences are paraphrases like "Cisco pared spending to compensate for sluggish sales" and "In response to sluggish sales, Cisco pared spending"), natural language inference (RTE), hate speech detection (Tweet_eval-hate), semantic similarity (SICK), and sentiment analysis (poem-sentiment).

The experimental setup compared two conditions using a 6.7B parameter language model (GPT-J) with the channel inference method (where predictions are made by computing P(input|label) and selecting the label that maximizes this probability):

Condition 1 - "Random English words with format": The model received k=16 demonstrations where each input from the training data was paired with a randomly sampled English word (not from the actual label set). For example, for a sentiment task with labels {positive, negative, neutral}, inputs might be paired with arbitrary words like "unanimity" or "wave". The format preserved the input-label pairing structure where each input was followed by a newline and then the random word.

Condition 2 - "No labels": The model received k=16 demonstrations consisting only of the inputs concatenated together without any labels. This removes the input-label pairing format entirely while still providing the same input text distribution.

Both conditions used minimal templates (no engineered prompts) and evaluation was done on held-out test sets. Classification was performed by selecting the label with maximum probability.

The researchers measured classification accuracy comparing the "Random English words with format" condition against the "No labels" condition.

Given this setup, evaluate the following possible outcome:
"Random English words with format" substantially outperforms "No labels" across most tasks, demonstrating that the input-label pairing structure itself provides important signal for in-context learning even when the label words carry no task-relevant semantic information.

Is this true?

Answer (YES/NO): YES